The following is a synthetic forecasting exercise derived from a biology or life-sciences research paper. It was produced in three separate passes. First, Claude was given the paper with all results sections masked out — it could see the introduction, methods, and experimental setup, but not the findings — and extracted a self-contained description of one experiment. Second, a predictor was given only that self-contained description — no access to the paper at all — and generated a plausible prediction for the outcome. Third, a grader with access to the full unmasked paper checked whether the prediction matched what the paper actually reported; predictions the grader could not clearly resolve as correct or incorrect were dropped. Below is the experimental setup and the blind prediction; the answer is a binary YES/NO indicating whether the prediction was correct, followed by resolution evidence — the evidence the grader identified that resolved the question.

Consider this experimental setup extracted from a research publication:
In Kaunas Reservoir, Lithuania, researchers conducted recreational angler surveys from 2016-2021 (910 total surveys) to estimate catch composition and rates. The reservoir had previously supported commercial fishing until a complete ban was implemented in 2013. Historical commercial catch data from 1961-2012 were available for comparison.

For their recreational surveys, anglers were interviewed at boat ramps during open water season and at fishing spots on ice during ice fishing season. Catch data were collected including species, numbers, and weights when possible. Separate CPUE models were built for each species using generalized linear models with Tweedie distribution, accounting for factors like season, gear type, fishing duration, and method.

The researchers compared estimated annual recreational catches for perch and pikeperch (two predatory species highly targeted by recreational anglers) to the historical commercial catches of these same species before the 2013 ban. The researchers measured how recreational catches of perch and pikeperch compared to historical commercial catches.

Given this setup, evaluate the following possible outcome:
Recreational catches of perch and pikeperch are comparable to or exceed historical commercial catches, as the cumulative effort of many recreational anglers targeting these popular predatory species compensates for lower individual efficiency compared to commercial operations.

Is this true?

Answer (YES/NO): YES